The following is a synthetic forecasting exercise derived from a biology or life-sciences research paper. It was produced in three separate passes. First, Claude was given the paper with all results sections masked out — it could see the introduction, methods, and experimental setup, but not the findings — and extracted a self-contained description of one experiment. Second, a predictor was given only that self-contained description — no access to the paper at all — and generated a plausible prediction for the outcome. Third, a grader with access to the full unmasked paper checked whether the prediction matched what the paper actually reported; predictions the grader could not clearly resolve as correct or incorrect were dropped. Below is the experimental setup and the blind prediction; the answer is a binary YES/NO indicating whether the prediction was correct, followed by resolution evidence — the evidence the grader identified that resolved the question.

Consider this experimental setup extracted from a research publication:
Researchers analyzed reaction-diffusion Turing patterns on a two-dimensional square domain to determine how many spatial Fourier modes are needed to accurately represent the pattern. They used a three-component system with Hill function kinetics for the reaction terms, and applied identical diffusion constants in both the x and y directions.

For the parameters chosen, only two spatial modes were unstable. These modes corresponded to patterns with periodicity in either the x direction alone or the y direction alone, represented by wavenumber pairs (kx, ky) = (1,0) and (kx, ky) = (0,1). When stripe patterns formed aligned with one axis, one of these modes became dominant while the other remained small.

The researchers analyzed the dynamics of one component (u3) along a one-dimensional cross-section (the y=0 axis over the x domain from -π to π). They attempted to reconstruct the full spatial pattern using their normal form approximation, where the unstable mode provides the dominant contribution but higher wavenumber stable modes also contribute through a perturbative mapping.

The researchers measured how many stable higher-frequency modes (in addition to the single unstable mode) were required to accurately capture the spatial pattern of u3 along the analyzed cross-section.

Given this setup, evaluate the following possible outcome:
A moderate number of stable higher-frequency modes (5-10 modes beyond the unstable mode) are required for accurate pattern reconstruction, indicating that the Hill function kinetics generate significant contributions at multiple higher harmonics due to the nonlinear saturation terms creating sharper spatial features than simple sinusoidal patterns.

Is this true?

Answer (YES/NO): NO